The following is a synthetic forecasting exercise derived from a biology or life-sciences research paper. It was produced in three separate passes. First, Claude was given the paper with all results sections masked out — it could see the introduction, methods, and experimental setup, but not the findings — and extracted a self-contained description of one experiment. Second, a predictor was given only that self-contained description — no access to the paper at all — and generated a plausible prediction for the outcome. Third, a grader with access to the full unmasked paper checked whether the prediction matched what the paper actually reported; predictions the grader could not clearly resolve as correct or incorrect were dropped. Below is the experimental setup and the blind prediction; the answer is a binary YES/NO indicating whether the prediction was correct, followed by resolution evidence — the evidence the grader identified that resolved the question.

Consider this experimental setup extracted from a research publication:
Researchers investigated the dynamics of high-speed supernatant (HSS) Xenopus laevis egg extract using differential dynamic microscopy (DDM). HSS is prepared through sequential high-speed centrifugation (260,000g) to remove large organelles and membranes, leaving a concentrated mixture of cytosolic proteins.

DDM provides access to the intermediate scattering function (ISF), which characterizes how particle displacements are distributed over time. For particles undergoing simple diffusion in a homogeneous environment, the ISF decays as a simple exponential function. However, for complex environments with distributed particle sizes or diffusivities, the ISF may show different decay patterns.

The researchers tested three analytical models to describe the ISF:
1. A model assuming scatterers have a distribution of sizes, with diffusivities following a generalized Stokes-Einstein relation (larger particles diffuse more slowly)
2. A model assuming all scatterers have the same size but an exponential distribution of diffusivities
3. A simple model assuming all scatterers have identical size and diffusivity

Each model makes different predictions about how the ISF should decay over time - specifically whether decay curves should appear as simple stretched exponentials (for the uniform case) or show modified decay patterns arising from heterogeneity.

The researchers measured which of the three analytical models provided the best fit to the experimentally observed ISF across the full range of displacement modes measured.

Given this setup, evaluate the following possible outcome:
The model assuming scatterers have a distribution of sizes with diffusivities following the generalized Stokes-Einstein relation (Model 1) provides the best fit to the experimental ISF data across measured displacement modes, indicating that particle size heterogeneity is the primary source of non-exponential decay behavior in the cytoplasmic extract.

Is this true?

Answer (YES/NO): YES